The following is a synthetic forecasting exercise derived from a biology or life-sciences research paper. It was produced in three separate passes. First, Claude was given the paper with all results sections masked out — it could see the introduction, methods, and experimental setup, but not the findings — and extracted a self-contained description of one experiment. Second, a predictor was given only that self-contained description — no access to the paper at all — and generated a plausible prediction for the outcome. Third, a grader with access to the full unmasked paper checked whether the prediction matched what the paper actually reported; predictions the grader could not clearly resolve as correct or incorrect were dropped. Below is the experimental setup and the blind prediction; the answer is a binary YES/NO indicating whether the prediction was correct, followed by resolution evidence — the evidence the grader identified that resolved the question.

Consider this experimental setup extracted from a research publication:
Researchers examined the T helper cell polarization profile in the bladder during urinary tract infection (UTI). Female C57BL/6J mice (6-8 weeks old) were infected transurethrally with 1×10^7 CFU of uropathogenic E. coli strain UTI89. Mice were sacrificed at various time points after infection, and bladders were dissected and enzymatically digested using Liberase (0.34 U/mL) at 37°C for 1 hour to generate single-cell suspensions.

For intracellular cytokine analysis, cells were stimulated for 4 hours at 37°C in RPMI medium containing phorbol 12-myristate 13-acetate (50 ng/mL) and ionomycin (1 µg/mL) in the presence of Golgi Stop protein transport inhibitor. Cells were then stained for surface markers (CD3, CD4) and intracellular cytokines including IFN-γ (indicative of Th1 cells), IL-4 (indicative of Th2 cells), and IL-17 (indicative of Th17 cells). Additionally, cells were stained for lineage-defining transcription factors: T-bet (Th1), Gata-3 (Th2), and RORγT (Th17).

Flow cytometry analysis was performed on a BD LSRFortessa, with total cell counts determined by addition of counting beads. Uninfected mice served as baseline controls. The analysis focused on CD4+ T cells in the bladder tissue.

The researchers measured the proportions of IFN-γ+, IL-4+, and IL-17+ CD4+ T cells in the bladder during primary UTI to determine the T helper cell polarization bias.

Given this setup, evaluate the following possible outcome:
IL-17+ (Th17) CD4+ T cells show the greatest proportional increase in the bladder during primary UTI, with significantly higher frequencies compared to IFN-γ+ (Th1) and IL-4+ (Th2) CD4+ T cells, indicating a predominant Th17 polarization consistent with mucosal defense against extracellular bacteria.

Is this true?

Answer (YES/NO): NO